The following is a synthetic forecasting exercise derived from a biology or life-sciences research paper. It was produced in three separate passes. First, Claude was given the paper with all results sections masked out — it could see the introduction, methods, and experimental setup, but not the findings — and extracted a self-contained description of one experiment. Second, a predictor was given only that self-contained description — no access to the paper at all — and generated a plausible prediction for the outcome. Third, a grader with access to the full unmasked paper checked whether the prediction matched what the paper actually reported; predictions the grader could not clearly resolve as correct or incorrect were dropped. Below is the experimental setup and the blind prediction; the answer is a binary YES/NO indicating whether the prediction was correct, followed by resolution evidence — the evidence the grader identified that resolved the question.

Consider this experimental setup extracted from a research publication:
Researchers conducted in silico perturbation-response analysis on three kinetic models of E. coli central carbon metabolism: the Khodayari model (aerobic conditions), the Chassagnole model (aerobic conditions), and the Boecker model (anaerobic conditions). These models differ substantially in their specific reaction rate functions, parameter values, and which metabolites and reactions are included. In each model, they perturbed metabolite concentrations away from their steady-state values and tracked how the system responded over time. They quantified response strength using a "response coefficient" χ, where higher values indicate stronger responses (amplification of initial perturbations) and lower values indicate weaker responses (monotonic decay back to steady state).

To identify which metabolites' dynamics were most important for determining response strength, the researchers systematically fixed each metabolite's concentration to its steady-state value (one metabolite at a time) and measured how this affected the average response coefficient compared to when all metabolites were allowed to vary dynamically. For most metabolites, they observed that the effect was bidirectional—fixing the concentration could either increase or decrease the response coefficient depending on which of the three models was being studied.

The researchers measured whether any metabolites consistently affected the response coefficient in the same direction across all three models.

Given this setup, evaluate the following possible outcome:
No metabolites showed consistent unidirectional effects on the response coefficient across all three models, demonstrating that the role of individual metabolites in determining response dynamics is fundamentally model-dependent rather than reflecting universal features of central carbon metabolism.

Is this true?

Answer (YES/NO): NO